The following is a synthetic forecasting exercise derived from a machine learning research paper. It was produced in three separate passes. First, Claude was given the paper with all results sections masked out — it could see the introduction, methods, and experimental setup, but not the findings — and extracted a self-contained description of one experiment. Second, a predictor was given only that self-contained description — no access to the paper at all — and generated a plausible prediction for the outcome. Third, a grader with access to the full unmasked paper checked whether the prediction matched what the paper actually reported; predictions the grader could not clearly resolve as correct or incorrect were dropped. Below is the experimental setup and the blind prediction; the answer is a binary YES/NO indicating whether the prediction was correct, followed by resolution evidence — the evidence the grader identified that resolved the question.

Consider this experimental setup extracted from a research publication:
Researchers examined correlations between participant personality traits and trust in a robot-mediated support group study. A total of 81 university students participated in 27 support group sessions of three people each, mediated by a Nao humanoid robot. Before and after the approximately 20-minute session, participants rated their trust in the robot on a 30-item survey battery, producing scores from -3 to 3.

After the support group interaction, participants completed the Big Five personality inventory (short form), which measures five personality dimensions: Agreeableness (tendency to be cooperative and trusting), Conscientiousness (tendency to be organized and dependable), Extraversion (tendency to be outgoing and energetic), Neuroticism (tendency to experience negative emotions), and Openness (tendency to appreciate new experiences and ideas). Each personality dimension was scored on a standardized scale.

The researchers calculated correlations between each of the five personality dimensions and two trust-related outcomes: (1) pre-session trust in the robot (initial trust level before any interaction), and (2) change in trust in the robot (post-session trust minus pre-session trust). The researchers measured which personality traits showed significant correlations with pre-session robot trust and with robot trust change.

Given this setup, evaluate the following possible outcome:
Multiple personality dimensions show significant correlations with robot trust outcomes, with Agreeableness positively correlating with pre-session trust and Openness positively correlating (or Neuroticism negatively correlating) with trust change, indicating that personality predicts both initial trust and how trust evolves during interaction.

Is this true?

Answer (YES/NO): NO